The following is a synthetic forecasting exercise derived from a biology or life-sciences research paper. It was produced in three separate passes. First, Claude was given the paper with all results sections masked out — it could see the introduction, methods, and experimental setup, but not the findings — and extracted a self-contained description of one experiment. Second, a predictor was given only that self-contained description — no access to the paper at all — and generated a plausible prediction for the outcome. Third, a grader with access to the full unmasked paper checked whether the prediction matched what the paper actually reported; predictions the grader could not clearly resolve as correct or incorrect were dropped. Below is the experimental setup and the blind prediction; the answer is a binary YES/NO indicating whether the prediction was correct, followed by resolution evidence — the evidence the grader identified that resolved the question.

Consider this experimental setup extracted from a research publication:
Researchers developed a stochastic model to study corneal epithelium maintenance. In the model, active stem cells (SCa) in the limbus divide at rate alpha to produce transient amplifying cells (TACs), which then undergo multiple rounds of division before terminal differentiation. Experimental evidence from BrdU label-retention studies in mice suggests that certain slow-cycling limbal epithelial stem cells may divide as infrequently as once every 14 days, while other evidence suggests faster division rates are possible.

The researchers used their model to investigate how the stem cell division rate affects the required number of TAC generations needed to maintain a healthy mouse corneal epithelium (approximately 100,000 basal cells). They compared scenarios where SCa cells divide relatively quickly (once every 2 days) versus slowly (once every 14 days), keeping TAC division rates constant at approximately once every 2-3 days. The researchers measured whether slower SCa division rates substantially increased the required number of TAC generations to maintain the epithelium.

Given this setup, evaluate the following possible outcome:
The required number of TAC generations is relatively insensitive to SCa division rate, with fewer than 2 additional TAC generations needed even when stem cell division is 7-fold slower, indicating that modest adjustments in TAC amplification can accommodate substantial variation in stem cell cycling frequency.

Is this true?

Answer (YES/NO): NO